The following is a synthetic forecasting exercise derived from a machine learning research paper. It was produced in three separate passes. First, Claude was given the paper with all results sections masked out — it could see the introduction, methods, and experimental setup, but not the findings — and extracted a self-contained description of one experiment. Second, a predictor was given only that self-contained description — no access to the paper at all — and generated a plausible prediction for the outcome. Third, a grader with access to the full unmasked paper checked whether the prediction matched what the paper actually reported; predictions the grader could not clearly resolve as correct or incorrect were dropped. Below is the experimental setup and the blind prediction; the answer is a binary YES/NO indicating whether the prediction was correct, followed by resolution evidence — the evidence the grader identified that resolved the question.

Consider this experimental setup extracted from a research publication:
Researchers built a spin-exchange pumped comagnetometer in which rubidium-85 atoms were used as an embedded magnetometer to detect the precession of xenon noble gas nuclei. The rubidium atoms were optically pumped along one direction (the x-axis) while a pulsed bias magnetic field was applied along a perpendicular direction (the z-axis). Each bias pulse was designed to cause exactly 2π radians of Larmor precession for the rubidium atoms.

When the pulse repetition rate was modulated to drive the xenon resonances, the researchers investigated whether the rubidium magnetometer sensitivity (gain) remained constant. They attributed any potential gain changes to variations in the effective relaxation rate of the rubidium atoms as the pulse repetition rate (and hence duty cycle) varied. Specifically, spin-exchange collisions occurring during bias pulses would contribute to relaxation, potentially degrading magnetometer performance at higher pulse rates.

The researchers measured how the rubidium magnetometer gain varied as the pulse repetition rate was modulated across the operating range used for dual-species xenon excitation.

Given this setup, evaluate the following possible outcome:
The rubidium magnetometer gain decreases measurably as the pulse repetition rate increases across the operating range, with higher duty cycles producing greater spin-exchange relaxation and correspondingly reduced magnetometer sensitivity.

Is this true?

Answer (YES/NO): YES